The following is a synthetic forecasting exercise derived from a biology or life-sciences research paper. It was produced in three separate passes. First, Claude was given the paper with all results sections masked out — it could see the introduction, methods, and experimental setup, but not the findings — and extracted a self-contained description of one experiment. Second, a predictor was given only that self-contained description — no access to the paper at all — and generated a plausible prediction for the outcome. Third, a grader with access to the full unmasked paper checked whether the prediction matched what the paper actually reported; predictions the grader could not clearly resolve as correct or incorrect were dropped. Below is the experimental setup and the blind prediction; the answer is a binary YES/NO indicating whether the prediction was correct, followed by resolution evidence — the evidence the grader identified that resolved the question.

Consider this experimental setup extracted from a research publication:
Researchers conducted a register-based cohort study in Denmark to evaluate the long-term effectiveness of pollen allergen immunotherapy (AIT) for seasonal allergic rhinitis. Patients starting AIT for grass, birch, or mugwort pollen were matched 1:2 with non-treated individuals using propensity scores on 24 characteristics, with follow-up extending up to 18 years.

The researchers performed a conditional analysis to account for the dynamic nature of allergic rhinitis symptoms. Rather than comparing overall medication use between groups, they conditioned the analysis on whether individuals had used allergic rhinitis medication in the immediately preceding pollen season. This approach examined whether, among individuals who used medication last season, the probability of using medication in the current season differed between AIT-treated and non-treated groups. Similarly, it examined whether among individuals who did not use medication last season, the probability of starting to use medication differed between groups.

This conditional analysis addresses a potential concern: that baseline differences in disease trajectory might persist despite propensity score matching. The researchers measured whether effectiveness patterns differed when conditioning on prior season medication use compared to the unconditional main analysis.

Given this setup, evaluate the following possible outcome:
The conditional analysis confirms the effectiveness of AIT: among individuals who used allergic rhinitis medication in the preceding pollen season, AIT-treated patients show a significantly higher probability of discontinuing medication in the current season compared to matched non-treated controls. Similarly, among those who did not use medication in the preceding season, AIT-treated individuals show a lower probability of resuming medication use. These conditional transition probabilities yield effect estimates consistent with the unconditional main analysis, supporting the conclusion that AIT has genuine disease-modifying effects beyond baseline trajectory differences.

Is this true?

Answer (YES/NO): NO